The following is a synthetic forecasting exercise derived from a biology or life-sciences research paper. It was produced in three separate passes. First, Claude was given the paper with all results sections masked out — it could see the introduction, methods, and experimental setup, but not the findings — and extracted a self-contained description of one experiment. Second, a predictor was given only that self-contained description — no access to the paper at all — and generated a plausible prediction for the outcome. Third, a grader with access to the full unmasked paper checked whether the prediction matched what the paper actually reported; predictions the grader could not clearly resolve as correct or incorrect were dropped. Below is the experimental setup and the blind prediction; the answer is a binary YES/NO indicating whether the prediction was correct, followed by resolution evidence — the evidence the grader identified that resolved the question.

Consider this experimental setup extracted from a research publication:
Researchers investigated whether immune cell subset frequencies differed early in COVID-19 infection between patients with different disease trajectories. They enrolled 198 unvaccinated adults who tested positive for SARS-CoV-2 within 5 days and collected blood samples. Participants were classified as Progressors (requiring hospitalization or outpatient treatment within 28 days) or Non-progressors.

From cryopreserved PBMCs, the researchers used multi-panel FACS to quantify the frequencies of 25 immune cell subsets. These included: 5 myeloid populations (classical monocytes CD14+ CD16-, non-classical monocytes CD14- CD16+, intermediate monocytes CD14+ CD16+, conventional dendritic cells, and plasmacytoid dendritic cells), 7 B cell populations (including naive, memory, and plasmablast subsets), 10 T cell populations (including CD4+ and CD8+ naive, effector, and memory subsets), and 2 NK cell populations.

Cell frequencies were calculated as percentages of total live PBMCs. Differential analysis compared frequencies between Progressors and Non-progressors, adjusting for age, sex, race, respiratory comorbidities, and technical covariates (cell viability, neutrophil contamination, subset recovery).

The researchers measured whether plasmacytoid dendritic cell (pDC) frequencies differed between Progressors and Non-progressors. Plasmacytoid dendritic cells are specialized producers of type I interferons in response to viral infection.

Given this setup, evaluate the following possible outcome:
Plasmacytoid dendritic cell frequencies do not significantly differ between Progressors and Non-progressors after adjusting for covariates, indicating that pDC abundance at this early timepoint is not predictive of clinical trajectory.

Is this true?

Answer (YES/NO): YES